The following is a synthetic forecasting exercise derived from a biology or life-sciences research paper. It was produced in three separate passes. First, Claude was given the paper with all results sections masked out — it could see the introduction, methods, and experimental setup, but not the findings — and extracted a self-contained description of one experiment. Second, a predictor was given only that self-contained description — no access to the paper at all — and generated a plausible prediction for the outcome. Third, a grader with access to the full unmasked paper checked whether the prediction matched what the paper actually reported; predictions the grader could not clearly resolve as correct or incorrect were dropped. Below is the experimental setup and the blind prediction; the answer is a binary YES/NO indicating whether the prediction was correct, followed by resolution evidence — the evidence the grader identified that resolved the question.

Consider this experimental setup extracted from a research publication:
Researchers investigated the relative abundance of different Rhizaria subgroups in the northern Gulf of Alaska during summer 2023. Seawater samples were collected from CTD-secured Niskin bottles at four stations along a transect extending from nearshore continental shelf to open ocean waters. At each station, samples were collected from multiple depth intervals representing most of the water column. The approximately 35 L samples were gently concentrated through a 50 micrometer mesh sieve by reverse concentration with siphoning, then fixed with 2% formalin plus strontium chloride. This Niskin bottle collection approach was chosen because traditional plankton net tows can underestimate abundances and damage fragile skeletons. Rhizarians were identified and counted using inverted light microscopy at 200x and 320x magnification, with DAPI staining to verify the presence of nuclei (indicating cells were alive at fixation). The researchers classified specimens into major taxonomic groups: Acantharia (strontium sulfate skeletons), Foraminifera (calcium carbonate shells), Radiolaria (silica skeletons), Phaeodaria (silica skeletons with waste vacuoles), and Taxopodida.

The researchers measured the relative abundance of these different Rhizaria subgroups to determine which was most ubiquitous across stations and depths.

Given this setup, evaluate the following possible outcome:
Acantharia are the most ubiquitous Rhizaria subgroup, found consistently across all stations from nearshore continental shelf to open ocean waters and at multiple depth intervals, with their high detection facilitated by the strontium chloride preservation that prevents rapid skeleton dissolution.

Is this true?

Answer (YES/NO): YES